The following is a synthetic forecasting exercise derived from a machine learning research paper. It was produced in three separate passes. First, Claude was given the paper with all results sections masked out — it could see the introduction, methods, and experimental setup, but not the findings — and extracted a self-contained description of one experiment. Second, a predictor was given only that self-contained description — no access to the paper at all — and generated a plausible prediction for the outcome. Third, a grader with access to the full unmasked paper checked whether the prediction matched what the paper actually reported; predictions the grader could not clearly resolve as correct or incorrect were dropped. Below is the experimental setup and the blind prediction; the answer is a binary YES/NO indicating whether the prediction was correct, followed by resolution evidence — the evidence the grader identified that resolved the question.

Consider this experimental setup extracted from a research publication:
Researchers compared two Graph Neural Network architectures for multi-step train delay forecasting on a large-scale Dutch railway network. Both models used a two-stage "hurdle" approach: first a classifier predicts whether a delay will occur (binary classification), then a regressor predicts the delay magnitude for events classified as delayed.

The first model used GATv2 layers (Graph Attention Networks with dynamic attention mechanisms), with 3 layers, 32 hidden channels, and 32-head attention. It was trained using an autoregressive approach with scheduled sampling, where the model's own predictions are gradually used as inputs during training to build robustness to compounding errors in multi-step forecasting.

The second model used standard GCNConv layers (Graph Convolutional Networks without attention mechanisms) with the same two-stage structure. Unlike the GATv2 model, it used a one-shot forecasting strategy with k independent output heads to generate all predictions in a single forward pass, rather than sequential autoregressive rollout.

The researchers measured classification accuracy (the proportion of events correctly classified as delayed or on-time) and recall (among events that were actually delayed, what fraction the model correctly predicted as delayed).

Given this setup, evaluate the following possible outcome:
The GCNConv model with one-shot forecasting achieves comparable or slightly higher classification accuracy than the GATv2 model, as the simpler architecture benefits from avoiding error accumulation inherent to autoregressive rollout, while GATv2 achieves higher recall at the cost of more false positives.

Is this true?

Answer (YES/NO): NO